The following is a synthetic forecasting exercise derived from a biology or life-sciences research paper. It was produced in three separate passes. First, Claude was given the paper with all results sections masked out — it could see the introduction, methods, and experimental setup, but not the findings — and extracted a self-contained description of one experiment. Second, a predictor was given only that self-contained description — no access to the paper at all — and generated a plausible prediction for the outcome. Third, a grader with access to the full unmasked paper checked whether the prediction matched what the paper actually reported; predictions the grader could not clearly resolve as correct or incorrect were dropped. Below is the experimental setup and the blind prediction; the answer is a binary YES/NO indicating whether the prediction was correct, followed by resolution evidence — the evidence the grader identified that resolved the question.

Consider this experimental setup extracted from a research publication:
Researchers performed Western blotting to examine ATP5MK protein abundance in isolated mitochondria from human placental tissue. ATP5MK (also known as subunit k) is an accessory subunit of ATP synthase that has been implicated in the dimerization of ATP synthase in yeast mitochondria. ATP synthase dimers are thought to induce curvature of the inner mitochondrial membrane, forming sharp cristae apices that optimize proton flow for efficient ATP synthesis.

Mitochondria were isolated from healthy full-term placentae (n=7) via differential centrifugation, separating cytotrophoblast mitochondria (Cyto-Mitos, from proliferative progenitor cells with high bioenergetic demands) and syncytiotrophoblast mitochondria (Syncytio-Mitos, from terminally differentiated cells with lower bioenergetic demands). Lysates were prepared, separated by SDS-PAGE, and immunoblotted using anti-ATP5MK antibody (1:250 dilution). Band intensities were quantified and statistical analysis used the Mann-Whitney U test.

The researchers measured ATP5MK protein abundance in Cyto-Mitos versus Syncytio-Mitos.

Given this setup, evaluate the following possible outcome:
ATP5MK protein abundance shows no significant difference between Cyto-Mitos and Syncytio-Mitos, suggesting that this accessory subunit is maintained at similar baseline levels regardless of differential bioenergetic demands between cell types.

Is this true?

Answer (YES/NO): NO